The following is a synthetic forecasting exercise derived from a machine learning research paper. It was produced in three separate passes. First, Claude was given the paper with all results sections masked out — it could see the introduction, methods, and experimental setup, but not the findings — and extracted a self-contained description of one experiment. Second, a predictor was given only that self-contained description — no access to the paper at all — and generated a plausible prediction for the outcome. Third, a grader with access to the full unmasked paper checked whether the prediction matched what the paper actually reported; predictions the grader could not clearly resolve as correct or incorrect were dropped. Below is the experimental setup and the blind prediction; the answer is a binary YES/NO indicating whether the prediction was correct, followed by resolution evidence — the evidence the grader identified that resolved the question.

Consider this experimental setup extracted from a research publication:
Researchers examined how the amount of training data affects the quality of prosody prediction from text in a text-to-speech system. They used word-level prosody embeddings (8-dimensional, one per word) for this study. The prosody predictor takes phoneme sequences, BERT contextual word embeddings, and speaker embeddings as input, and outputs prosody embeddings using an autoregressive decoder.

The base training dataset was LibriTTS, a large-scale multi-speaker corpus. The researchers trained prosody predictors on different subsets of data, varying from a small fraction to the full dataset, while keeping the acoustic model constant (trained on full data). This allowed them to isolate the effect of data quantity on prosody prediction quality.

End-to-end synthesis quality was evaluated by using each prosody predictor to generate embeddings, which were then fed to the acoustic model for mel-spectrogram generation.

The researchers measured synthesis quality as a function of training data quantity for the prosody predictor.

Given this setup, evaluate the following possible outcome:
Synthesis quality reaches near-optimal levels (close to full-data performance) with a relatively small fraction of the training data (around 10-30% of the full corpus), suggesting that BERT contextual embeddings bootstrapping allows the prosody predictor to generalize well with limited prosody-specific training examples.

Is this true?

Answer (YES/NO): NO